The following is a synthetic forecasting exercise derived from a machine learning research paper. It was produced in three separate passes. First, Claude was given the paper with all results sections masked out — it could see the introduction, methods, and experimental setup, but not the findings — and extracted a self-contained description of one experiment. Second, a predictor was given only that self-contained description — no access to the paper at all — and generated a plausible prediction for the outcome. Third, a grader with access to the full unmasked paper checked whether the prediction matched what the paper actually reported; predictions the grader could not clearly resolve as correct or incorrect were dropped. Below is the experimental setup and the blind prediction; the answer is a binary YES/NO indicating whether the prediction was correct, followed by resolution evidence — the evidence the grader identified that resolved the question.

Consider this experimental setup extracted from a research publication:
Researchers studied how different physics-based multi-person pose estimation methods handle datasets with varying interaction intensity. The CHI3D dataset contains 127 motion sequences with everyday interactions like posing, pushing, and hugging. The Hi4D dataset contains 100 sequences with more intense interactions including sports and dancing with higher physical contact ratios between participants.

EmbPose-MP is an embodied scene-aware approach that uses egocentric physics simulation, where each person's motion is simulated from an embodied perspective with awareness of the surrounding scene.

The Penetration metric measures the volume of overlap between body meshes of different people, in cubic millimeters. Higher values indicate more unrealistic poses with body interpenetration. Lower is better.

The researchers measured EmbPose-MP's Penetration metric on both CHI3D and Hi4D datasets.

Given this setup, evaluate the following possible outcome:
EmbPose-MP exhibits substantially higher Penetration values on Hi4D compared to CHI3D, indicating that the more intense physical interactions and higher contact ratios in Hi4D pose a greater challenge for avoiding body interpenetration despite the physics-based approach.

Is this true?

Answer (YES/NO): NO